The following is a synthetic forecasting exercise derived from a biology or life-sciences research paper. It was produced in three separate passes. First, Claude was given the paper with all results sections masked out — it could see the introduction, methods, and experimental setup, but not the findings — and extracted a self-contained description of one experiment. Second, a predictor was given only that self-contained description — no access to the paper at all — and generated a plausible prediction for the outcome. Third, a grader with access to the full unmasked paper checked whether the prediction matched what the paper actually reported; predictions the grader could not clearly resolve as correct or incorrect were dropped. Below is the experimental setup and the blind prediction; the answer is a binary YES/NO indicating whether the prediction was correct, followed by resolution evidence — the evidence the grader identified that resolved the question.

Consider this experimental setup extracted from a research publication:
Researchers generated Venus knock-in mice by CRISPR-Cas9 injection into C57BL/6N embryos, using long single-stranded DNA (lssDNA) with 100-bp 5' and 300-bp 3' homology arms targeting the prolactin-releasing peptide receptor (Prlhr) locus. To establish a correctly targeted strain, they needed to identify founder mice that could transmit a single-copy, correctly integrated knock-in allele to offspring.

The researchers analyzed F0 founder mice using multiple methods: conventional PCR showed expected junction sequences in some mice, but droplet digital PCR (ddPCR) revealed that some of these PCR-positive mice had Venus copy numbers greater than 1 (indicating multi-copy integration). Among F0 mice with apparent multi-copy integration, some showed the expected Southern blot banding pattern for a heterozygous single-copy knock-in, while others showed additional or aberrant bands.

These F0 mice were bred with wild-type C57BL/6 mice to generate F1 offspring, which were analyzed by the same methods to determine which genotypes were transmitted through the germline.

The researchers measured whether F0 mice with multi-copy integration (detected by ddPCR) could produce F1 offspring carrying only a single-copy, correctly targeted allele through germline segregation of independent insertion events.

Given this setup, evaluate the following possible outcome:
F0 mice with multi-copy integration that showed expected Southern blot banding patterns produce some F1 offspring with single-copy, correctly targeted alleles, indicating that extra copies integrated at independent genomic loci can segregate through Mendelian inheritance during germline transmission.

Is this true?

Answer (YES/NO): NO